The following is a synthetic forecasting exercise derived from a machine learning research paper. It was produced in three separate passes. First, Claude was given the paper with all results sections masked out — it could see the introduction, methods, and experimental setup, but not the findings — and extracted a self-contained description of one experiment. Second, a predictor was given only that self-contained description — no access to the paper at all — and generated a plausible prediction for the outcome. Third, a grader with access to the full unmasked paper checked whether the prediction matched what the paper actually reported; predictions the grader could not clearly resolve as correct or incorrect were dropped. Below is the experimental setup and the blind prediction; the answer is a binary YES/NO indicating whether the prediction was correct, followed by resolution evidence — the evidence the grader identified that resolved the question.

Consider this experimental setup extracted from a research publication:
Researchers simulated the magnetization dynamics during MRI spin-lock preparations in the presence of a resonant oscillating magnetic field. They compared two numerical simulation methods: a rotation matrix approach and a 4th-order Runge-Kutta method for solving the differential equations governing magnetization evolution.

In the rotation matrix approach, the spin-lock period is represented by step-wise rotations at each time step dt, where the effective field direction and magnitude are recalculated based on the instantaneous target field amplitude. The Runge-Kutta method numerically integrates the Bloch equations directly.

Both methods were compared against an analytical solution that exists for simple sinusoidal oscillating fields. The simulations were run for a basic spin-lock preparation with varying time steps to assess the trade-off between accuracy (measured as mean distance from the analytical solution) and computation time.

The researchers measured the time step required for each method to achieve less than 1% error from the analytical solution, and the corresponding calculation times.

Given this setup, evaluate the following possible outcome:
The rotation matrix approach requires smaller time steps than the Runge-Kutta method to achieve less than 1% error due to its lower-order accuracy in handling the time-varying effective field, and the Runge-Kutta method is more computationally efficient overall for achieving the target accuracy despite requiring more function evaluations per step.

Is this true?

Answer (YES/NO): NO